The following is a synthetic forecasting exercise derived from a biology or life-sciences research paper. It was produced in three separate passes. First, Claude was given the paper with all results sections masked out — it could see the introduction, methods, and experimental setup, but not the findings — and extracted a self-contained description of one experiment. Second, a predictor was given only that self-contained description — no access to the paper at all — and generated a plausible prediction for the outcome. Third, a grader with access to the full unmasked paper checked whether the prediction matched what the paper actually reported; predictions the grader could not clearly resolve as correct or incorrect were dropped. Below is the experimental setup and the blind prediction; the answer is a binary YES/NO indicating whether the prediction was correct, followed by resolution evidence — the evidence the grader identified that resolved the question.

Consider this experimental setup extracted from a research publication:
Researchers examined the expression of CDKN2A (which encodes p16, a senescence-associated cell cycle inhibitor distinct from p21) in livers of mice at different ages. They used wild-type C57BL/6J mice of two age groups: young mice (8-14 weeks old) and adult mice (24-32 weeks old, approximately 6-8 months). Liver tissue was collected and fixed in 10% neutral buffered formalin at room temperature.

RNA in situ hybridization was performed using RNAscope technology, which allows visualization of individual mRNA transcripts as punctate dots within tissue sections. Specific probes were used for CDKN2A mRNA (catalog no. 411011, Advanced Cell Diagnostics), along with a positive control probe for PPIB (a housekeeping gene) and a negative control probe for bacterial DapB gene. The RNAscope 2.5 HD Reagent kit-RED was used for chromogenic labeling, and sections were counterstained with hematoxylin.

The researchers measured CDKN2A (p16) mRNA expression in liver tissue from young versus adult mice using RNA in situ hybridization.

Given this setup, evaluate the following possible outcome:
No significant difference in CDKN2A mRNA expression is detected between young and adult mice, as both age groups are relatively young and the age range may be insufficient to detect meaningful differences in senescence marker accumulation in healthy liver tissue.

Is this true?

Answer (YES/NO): NO